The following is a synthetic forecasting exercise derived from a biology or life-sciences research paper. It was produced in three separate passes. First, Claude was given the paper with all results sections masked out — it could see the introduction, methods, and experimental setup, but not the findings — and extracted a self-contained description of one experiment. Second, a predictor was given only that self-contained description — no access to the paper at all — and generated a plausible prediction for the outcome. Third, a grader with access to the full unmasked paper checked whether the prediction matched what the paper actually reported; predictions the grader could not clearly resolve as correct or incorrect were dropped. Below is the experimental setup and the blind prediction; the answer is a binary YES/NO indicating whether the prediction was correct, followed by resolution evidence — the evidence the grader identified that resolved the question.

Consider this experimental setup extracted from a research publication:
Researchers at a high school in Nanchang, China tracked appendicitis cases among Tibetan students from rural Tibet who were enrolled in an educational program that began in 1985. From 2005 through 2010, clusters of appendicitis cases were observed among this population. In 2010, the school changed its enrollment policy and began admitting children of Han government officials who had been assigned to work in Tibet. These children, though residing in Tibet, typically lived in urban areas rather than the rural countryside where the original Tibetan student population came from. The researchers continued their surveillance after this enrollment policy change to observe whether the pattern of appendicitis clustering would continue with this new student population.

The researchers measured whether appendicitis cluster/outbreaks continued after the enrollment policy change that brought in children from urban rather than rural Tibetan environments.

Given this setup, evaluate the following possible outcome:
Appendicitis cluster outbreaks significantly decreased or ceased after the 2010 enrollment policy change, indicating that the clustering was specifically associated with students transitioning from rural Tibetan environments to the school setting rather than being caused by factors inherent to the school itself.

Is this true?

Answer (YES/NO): YES